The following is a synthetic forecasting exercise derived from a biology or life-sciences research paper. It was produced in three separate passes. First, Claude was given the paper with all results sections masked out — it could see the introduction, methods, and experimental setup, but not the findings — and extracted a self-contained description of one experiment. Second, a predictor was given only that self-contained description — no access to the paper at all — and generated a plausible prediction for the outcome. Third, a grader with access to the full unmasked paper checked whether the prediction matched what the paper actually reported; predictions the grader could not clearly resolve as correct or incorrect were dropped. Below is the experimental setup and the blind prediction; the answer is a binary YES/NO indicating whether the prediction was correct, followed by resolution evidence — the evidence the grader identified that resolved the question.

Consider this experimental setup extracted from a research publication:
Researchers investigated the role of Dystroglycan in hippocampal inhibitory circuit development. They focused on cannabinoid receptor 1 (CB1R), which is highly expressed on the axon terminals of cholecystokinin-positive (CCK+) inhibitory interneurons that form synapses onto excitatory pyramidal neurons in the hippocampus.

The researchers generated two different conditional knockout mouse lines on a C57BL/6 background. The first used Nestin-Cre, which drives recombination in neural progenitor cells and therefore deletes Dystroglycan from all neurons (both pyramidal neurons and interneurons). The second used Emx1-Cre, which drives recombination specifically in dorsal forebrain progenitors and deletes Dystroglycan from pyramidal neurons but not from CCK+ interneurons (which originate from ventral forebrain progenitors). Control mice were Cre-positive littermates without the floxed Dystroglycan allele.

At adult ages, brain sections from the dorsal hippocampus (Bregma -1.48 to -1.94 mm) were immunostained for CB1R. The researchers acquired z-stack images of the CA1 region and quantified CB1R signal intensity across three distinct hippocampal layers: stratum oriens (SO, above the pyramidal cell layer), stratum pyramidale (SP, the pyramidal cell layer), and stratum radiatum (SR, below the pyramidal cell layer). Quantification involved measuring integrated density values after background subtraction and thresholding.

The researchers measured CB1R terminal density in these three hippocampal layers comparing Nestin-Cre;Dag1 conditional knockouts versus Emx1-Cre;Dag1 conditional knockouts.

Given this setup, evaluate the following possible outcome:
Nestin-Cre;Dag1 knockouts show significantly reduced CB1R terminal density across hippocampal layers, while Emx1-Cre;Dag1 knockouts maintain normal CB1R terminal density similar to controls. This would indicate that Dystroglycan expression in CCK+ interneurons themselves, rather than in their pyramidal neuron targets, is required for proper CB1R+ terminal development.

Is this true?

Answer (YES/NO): NO